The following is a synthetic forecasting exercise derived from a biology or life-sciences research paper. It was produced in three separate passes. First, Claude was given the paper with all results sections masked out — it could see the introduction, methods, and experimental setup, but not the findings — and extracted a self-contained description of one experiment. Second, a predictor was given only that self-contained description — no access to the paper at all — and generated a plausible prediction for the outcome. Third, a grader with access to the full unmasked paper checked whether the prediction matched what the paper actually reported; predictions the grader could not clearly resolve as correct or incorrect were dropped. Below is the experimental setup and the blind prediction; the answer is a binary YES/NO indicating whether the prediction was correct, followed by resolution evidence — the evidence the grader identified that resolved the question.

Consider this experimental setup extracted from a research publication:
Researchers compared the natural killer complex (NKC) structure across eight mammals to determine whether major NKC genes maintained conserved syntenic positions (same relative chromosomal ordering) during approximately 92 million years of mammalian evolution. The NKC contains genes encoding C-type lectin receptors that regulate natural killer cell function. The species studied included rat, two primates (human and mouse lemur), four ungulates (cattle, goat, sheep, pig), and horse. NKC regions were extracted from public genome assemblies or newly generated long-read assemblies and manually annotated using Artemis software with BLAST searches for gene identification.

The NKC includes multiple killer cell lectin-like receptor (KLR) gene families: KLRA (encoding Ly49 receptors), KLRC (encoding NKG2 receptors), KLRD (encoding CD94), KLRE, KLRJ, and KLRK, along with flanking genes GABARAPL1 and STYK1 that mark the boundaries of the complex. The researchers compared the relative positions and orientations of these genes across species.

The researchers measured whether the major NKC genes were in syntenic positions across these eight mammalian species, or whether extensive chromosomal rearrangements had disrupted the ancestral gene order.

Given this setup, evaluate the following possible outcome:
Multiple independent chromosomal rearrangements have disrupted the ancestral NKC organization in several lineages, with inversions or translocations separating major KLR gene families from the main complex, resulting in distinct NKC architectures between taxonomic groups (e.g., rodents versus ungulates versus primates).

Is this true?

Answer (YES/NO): NO